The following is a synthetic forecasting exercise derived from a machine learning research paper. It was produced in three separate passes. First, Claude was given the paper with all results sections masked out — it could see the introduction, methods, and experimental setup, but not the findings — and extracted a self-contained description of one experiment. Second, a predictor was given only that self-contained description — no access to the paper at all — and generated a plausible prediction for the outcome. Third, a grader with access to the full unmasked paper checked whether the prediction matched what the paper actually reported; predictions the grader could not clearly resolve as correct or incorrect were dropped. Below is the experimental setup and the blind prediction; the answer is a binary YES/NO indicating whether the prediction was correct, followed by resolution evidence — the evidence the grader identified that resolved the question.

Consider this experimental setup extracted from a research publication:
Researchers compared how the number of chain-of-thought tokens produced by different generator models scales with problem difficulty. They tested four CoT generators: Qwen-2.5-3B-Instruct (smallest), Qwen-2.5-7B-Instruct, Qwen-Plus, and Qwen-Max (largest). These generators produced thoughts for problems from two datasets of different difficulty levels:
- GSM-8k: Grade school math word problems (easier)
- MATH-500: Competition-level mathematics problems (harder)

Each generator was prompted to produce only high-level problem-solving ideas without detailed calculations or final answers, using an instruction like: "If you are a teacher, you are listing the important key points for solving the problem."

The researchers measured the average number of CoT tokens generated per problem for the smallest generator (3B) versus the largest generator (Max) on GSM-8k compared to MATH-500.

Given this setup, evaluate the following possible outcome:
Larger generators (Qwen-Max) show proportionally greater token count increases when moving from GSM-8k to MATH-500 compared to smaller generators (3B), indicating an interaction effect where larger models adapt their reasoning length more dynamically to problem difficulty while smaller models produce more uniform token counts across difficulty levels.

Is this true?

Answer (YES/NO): NO